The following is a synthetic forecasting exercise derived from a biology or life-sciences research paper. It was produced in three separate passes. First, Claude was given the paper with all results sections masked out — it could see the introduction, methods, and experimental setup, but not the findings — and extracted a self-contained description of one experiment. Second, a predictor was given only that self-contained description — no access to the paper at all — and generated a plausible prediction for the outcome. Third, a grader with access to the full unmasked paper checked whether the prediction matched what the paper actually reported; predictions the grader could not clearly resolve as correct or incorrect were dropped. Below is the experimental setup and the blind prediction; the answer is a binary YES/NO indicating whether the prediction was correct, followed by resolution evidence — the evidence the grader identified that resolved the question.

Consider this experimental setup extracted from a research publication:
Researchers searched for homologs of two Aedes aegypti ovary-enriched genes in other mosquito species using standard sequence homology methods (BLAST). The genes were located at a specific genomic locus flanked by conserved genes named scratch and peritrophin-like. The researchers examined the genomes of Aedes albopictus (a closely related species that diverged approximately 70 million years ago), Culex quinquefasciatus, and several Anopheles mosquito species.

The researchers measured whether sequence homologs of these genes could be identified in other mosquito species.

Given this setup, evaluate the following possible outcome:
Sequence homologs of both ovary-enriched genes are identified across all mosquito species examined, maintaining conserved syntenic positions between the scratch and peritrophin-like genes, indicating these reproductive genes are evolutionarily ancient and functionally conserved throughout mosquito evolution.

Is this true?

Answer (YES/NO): NO